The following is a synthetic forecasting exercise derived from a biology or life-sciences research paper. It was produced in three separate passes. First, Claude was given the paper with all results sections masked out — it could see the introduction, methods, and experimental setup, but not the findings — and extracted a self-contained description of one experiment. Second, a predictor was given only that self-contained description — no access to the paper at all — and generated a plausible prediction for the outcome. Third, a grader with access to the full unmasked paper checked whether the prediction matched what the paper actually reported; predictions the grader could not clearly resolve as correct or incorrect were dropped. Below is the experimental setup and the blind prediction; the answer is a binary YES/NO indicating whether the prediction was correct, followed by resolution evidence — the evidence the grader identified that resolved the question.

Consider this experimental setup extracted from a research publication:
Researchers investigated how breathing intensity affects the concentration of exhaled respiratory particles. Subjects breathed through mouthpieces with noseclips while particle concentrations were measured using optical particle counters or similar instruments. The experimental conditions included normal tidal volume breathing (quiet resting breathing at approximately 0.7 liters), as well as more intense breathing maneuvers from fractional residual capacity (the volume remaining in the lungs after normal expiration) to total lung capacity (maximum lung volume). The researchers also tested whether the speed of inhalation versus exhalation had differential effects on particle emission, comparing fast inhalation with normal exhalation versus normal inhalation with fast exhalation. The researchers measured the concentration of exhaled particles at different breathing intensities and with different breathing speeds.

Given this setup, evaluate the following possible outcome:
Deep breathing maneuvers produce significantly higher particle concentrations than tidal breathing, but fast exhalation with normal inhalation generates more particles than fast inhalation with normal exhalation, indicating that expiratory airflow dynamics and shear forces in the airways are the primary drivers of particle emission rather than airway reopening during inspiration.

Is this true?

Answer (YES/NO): NO